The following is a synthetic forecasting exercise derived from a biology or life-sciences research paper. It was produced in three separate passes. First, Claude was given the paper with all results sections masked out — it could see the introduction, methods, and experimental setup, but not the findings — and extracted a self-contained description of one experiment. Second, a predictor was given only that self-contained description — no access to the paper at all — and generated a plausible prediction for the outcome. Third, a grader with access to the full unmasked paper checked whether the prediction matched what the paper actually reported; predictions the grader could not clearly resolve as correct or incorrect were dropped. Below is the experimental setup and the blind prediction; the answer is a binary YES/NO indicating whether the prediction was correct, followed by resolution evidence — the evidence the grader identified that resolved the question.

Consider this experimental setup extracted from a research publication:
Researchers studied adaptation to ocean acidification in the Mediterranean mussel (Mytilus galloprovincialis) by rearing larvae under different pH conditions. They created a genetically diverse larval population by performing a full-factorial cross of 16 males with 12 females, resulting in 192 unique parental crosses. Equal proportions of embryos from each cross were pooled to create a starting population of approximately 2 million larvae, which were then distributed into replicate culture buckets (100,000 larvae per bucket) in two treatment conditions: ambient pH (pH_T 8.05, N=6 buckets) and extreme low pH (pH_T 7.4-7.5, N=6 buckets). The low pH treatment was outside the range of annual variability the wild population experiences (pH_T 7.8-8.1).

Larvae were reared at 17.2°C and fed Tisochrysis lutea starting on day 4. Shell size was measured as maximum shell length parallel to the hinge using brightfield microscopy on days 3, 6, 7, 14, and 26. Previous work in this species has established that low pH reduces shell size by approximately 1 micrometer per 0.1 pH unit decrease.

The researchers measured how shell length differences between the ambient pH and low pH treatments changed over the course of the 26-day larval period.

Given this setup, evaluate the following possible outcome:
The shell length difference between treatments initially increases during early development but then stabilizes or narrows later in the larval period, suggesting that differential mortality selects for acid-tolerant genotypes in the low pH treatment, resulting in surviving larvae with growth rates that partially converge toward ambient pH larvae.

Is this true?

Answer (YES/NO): YES